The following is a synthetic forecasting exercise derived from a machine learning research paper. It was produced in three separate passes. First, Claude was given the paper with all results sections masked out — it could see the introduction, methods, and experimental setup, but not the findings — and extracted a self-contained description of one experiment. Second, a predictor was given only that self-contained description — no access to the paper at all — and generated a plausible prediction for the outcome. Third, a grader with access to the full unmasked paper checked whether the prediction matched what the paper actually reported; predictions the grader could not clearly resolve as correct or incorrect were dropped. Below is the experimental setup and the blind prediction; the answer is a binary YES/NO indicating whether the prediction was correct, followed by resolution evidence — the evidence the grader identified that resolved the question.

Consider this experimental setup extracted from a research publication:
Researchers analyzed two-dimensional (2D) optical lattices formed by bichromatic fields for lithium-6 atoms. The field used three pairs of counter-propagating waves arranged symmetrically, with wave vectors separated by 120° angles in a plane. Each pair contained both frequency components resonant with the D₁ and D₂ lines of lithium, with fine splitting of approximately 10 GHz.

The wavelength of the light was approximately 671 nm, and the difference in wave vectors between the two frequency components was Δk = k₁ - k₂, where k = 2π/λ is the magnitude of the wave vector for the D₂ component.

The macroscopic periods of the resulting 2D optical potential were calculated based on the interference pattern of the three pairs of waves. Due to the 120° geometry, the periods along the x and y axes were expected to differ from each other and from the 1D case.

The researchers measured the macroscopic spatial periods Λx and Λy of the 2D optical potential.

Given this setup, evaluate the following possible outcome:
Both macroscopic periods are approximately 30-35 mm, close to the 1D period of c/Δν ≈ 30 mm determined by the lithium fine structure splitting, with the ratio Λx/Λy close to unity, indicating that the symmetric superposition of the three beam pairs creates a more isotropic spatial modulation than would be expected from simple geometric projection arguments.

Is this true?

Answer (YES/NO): NO